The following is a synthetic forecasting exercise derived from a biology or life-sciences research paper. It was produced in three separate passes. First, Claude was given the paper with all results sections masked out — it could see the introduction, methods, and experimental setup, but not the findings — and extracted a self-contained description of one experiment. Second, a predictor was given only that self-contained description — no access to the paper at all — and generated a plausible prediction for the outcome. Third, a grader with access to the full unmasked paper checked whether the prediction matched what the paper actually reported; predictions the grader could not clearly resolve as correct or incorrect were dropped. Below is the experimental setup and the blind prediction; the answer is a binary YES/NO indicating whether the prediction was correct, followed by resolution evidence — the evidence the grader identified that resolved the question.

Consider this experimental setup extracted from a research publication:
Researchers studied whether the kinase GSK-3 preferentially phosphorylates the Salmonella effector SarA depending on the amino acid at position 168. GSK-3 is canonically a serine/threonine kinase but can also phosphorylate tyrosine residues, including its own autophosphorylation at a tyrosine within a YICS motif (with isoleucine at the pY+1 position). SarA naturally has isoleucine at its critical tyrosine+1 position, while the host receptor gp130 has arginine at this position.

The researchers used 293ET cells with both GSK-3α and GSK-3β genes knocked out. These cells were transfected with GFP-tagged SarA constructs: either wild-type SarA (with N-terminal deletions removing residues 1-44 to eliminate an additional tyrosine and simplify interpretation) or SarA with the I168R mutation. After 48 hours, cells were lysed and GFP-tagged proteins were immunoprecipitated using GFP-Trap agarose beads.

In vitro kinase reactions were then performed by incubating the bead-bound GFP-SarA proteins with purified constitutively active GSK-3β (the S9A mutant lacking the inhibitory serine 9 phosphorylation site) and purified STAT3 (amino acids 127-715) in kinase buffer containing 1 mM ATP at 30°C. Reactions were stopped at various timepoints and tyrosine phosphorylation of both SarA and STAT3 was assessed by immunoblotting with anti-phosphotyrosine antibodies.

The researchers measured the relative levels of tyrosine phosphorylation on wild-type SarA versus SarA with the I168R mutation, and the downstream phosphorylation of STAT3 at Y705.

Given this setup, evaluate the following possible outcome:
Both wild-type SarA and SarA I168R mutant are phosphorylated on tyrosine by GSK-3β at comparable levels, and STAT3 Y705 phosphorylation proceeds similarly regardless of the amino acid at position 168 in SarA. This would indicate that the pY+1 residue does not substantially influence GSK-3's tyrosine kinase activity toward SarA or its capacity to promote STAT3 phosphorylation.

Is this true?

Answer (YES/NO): NO